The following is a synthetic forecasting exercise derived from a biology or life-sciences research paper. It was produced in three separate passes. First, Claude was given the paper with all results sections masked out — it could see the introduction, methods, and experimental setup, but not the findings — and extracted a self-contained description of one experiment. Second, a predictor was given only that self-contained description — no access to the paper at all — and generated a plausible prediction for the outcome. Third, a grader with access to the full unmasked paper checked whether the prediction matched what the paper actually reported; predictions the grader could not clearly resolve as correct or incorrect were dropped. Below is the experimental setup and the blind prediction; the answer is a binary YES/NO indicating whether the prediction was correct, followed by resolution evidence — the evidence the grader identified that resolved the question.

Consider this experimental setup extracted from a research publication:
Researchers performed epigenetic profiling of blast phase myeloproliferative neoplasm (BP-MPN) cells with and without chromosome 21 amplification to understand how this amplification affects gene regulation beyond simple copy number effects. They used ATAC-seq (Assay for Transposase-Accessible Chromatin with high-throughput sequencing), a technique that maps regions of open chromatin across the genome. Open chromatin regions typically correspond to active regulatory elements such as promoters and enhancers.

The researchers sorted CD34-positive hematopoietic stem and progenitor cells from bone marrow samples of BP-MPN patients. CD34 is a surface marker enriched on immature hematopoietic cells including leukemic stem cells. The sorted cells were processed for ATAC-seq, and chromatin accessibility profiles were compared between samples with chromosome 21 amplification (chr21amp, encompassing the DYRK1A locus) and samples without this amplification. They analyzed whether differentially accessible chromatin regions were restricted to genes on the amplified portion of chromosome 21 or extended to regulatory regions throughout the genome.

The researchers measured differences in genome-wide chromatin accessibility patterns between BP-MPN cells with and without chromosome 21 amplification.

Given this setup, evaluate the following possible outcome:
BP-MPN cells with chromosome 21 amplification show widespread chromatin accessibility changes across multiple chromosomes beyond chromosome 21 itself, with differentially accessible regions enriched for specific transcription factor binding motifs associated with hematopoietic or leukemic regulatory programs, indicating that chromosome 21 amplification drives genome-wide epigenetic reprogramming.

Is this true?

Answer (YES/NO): YES